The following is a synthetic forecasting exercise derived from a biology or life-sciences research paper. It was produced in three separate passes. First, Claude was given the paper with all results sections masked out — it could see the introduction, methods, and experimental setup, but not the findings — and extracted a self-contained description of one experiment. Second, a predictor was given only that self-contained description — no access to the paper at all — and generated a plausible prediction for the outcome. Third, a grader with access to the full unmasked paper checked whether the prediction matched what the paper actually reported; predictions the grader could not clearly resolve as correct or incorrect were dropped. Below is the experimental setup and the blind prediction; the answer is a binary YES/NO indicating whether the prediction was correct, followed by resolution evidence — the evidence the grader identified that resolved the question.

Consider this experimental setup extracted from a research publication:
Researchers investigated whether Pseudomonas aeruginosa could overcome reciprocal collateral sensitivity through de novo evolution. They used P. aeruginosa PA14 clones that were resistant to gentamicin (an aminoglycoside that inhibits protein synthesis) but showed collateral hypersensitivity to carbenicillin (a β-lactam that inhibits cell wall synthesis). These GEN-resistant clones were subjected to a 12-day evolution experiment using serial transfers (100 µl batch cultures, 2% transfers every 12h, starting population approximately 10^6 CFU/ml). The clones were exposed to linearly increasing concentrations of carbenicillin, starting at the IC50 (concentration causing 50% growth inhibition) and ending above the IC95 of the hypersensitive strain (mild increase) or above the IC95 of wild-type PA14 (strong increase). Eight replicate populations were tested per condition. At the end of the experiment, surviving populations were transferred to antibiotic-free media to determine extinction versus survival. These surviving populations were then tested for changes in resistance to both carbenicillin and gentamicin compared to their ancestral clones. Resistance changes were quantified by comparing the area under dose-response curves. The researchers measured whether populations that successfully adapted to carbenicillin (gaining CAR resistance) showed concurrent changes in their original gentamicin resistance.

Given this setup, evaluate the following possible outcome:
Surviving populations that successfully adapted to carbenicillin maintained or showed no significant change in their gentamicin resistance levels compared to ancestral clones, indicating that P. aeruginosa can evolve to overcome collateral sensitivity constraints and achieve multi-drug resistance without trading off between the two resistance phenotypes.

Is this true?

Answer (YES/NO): NO